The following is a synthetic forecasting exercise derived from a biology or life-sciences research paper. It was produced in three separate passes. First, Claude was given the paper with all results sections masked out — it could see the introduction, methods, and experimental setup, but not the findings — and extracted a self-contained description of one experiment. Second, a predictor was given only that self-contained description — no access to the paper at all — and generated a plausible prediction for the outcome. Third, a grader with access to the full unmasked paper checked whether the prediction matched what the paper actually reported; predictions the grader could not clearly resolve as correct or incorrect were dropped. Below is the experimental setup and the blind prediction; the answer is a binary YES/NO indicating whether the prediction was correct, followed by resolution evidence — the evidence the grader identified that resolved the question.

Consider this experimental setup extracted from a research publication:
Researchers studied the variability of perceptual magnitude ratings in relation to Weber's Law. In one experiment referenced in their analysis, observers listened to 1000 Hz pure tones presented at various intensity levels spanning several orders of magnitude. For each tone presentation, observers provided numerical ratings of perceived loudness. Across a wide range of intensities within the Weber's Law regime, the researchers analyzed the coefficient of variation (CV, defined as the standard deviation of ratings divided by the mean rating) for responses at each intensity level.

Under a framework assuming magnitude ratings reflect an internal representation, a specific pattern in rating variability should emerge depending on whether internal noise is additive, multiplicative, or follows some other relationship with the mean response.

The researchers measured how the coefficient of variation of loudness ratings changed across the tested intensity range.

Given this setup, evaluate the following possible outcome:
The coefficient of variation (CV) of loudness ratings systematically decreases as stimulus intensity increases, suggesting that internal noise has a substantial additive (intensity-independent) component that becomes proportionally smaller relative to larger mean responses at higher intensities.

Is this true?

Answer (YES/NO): NO